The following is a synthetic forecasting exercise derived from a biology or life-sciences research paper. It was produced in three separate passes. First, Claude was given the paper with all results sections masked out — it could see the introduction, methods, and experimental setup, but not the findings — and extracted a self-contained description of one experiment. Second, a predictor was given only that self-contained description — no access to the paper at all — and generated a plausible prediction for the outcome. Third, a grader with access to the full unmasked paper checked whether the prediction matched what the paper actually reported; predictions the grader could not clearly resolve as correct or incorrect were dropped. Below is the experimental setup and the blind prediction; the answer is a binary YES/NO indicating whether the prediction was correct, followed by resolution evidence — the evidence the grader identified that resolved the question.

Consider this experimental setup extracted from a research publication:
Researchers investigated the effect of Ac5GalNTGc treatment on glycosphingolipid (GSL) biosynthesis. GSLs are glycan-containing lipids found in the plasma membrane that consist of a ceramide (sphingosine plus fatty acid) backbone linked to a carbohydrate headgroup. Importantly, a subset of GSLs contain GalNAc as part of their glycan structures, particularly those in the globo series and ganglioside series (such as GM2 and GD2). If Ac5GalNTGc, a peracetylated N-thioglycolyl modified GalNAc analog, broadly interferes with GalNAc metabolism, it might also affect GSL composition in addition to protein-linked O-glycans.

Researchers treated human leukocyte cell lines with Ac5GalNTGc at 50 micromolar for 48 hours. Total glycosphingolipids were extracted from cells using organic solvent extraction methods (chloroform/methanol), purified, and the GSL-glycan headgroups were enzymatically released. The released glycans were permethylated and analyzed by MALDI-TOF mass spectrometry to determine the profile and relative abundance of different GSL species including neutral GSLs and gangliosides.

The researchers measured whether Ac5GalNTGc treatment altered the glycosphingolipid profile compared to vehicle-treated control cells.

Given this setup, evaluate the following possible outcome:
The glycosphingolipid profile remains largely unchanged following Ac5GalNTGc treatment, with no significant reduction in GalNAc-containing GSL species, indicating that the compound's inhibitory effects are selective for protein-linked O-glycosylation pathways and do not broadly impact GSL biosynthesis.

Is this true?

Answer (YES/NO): NO